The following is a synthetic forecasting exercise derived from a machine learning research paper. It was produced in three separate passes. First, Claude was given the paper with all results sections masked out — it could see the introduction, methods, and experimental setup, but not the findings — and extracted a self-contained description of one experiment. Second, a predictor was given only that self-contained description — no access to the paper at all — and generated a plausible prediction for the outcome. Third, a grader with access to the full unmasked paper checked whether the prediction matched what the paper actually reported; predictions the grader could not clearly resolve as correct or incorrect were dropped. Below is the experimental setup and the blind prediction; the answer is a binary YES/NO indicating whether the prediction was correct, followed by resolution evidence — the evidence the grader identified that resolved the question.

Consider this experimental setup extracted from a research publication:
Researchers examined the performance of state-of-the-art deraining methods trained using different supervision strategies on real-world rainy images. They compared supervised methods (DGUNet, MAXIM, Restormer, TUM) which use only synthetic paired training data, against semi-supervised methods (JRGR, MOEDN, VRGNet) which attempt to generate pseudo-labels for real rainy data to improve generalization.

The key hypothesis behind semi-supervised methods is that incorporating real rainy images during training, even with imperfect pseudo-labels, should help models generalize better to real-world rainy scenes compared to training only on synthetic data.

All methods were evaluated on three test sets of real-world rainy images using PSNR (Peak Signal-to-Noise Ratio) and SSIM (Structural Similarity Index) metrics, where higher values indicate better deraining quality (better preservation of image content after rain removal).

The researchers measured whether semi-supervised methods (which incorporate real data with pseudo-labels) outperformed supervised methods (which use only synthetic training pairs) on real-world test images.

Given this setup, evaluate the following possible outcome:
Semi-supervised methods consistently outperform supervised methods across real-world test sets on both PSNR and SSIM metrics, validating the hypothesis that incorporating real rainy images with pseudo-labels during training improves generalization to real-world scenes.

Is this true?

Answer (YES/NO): NO